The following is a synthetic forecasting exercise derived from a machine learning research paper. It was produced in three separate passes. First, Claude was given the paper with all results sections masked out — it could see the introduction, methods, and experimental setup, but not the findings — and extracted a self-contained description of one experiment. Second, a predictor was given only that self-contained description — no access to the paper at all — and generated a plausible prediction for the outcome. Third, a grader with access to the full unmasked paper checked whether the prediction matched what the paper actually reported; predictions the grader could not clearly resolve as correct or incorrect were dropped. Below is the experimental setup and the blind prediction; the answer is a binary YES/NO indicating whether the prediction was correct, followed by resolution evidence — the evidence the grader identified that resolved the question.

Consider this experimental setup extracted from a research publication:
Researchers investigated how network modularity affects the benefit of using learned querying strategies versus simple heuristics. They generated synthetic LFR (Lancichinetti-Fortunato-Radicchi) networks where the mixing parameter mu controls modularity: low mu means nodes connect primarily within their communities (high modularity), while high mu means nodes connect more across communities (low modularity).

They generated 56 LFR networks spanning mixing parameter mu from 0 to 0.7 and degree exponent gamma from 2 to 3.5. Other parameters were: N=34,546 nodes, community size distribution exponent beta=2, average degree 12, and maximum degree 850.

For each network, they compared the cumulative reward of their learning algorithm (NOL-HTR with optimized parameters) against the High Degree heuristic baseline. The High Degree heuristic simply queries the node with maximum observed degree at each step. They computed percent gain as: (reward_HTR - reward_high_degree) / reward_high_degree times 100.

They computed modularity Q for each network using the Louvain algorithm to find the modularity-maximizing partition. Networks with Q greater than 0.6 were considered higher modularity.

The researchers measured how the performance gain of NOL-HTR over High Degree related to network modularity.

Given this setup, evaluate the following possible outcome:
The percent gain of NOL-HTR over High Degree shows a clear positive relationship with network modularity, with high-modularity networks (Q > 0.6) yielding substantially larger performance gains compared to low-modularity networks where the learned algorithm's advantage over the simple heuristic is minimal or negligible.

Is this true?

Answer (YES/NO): YES